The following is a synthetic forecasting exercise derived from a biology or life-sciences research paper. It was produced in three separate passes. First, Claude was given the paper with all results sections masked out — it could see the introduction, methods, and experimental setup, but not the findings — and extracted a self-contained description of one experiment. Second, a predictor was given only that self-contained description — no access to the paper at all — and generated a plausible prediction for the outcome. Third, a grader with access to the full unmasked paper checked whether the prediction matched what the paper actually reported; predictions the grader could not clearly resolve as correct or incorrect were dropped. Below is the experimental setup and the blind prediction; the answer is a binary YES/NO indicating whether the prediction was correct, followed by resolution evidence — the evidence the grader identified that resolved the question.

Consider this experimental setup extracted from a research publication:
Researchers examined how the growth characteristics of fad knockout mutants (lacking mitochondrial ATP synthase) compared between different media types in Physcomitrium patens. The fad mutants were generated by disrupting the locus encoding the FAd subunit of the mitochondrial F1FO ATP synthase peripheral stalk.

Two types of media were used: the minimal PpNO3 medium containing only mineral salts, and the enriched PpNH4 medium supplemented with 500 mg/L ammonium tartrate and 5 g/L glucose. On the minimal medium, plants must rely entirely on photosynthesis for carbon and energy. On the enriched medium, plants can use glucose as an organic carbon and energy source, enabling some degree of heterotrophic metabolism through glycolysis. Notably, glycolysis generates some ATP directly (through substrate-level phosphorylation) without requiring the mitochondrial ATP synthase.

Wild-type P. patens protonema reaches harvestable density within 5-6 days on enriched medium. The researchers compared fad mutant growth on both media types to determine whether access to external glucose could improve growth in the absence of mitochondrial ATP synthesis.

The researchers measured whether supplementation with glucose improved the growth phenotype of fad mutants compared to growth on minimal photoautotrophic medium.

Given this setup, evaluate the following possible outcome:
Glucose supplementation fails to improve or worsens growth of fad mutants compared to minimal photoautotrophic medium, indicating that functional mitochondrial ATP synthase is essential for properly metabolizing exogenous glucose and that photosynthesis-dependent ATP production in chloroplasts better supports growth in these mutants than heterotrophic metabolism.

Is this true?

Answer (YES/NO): NO